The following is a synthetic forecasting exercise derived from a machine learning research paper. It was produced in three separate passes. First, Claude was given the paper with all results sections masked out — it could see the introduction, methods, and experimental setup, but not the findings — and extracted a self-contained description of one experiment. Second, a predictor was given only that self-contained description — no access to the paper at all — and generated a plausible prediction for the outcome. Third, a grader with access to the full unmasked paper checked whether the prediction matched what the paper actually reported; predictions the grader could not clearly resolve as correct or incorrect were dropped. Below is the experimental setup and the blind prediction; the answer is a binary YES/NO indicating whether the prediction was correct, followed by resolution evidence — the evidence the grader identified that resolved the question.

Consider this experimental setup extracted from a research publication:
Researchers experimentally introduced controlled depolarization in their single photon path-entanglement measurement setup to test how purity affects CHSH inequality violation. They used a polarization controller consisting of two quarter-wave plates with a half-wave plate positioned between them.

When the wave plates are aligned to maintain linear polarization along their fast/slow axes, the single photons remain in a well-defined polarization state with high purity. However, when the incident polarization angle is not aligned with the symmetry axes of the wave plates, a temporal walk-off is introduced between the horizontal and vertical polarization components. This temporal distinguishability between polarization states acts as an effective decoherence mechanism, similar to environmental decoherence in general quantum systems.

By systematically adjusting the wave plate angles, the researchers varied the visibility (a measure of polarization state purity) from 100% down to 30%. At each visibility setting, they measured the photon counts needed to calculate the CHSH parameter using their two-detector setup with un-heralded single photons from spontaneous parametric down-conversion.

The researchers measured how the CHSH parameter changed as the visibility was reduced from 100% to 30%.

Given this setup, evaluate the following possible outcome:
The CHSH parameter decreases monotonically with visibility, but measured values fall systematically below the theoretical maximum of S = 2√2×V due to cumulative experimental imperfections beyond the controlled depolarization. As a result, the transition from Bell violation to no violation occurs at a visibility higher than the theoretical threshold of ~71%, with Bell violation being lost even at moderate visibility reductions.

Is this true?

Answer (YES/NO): NO